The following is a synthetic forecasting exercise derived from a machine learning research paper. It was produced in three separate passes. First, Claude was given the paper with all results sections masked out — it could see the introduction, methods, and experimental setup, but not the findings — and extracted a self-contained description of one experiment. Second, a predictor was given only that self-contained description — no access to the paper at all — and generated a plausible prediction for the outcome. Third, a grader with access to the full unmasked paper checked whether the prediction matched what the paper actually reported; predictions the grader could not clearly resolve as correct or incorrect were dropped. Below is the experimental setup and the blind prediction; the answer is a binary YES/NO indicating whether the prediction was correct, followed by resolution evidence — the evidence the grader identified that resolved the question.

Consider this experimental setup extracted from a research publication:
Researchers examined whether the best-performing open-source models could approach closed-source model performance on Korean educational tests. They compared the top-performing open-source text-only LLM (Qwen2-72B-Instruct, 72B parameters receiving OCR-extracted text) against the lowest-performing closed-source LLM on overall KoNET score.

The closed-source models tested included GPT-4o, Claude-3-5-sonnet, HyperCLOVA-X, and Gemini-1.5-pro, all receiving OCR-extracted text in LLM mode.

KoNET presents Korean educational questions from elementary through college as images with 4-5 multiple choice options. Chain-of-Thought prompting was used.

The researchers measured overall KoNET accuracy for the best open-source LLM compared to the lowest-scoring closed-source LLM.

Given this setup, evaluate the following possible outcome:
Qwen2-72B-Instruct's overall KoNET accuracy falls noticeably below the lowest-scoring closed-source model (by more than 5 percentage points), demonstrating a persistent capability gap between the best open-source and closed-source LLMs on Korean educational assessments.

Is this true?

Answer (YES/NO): YES